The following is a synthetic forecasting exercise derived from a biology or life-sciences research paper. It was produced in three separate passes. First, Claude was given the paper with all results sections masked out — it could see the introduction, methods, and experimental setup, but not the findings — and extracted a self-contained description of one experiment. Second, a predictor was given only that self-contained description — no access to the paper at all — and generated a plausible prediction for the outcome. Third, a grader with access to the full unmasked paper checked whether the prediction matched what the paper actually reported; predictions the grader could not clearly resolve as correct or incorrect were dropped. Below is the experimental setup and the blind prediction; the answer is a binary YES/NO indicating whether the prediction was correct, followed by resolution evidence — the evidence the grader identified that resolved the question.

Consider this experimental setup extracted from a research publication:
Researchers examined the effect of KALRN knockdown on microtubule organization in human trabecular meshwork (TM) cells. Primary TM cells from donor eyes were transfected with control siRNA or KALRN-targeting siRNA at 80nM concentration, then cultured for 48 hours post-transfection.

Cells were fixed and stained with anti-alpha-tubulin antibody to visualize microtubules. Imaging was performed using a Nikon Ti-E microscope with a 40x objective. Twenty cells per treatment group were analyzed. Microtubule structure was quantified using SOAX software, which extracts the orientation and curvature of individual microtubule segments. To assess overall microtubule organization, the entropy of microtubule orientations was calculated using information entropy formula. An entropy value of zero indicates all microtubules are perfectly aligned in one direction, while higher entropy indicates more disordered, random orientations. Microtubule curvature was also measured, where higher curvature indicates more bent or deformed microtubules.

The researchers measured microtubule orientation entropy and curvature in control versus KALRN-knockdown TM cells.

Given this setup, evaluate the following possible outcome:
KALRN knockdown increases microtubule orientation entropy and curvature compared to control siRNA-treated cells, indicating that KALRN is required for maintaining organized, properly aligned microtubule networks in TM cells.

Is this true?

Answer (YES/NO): YES